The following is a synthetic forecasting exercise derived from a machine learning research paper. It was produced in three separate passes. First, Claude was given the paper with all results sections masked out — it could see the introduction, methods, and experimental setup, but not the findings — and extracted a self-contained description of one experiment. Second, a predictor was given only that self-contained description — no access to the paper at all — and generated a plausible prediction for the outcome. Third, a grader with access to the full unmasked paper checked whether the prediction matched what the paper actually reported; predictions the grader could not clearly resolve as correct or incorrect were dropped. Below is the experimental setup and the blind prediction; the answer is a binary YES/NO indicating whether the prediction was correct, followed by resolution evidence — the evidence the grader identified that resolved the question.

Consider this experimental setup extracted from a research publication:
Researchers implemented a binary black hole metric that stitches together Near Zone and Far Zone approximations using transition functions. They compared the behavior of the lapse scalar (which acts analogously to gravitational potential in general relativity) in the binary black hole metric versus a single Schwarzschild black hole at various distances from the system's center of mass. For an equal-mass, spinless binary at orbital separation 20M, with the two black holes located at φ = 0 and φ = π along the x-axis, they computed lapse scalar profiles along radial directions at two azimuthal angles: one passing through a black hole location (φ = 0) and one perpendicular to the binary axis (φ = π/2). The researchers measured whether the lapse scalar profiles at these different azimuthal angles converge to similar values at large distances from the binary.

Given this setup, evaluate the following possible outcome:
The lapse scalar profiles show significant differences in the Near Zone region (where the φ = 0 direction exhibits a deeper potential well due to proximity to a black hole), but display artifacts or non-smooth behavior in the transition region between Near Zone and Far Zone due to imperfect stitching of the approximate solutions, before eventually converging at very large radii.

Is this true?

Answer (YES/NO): NO